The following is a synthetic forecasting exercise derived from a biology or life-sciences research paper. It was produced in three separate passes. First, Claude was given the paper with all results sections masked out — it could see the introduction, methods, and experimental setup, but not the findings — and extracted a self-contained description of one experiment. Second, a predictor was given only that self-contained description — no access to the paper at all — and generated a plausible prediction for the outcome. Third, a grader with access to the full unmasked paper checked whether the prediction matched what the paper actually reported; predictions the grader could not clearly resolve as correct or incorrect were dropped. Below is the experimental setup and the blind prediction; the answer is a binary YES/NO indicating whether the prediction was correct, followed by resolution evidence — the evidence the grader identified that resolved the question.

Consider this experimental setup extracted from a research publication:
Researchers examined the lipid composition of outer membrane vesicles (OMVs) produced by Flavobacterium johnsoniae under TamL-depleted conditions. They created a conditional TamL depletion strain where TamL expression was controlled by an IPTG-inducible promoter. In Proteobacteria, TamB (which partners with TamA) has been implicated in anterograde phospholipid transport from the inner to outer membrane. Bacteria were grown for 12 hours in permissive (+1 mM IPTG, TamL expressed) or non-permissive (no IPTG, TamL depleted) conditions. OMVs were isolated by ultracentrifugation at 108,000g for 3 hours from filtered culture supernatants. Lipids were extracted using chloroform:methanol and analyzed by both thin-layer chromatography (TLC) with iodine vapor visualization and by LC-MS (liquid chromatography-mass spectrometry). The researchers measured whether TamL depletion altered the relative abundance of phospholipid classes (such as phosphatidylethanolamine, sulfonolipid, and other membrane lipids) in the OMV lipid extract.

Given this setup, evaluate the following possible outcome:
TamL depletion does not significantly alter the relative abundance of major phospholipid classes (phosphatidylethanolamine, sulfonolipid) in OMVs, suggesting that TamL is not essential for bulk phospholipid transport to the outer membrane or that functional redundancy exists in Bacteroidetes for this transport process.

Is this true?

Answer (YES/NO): NO